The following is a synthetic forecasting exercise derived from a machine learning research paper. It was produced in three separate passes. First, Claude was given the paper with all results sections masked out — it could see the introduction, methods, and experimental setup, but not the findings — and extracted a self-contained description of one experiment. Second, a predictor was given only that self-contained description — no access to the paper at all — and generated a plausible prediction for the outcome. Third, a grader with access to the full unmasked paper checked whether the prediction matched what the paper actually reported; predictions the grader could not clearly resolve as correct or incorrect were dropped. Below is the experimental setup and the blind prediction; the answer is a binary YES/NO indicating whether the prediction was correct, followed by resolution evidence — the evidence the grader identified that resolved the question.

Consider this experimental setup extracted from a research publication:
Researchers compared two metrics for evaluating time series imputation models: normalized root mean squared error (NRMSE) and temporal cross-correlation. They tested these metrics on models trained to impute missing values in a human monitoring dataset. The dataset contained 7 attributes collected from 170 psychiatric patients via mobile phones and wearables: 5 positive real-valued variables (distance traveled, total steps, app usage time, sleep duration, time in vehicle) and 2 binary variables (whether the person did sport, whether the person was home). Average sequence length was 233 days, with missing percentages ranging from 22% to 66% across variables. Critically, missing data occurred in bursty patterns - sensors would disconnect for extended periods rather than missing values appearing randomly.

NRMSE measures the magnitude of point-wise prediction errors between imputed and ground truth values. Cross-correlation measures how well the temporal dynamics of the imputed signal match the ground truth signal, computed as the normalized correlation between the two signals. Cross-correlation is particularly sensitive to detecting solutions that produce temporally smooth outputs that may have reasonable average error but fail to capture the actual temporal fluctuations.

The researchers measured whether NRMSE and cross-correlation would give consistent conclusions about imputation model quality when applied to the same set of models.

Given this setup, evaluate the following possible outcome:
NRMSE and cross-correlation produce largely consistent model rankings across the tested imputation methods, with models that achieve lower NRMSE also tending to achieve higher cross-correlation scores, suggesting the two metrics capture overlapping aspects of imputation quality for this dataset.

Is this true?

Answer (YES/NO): NO